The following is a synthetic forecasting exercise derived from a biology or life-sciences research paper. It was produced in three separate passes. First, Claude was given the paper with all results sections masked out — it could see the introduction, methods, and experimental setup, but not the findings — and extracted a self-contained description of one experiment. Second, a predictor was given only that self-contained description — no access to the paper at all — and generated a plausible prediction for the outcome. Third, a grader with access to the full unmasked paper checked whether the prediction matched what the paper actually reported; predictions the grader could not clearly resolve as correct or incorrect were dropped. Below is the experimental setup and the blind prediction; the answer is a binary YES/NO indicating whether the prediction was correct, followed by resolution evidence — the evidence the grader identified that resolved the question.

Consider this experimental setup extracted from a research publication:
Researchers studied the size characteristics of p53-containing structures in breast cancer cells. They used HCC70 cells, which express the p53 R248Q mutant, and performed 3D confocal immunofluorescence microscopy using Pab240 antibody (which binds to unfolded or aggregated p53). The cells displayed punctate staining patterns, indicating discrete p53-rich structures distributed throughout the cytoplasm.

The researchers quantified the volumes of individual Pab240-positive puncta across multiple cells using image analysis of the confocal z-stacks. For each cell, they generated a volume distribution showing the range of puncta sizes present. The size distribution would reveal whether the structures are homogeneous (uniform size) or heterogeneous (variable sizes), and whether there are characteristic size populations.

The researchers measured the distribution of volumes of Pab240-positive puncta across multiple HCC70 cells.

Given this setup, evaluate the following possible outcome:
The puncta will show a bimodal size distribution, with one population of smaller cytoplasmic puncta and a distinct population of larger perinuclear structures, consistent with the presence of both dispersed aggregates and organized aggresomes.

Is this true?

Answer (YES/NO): NO